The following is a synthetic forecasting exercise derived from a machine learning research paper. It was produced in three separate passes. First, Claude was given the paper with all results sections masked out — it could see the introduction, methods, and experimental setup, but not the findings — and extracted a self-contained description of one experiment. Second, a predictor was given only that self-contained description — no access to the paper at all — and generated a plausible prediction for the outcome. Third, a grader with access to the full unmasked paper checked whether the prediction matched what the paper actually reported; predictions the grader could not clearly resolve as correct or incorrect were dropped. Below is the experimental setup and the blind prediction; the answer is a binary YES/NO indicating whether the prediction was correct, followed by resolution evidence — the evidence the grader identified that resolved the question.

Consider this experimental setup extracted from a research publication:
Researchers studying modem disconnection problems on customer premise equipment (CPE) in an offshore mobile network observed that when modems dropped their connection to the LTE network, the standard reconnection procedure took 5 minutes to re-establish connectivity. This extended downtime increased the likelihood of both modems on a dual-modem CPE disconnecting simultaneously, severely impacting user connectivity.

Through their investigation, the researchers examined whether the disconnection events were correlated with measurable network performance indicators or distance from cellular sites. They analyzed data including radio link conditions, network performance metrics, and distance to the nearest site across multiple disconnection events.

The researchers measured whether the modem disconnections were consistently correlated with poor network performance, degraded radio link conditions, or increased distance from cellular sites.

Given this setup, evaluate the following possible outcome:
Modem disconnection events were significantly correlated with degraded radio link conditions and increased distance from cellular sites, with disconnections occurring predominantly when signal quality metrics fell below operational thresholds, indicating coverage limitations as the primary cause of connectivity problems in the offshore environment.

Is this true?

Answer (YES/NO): NO